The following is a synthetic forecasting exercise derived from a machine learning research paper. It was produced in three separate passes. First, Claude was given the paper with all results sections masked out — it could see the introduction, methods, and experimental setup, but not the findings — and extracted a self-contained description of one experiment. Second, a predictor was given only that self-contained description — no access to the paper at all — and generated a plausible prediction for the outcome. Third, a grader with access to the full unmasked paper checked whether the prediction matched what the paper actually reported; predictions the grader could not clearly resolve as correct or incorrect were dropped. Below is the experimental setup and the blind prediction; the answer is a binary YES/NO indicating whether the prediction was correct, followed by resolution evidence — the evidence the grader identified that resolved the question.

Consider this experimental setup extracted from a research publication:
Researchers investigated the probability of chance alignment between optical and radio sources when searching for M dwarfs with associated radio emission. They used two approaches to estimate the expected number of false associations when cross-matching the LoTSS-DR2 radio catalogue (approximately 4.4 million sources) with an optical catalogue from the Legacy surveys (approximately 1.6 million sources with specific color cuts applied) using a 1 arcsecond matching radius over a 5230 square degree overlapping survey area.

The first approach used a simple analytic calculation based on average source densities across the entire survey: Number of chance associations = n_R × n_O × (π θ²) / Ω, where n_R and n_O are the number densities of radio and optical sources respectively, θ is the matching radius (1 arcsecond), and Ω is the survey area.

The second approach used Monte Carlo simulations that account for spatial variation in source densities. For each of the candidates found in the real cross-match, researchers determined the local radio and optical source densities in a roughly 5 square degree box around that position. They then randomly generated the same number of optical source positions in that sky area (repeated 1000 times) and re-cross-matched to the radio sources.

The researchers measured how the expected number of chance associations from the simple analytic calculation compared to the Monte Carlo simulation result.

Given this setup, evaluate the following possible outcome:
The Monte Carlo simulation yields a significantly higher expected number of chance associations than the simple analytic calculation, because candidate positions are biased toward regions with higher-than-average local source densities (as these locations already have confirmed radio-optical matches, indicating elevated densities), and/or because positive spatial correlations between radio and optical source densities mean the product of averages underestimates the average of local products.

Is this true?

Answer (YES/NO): NO